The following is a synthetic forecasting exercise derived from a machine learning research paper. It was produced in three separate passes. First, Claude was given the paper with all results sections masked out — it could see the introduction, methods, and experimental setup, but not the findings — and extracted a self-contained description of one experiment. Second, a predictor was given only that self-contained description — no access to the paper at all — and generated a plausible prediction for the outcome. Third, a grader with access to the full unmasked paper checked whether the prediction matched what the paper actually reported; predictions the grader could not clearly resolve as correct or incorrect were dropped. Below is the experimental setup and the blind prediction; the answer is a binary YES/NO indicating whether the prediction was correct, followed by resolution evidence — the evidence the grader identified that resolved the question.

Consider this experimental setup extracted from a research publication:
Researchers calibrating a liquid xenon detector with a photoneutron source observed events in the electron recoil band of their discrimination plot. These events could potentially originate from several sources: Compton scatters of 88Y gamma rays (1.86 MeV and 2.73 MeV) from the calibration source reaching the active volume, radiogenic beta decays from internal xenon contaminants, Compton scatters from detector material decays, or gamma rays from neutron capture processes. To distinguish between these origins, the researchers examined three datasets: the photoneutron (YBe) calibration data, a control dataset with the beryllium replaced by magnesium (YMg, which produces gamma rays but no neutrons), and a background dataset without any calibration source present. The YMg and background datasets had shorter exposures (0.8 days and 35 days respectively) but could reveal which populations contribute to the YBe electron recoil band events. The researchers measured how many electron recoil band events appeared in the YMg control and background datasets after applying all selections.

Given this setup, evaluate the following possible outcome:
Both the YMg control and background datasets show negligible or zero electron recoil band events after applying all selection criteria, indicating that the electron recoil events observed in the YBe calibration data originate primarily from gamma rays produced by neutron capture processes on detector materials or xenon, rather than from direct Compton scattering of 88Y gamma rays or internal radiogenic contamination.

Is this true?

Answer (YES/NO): YES